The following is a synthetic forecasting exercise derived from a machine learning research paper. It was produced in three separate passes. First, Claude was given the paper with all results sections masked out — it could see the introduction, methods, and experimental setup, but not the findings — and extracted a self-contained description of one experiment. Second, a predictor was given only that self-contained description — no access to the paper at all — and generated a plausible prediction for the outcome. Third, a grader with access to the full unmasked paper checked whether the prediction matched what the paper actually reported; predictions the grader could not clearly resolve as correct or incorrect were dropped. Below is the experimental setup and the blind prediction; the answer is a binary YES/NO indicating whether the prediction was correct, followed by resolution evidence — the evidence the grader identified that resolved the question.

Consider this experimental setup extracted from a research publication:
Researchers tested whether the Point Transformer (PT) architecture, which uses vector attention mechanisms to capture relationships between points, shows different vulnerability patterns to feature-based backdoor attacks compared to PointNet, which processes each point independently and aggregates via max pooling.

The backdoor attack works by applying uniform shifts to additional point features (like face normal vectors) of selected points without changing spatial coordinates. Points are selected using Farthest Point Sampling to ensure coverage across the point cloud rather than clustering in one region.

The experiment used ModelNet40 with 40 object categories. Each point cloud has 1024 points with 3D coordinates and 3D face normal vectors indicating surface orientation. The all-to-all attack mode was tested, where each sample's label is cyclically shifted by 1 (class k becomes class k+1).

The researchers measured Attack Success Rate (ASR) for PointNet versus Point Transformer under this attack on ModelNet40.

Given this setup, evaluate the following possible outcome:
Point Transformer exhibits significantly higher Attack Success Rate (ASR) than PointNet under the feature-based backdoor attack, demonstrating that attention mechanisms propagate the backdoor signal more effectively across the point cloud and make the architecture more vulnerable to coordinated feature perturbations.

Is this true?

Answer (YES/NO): YES